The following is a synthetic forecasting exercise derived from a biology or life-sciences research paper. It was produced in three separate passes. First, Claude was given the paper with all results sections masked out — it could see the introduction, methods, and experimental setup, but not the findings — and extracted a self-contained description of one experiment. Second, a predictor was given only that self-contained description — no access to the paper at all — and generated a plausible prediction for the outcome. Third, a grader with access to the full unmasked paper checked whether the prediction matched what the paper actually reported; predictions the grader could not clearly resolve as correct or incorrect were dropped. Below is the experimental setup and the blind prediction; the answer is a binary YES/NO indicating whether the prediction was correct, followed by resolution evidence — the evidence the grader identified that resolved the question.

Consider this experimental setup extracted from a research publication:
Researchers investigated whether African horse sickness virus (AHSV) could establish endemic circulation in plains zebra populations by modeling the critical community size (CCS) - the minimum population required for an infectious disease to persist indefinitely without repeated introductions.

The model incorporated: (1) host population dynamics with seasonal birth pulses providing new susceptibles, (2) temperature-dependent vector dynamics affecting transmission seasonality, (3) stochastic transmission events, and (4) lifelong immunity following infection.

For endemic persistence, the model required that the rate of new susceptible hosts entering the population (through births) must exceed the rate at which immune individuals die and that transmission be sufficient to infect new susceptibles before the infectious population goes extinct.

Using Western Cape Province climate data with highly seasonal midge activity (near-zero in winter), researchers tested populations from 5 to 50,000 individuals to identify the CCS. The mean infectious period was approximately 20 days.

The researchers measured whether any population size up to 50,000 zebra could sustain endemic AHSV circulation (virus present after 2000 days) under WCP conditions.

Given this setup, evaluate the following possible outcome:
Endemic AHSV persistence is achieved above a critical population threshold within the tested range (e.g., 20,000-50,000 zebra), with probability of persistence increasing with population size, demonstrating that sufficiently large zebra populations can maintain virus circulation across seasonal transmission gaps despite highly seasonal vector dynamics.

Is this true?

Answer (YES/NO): NO